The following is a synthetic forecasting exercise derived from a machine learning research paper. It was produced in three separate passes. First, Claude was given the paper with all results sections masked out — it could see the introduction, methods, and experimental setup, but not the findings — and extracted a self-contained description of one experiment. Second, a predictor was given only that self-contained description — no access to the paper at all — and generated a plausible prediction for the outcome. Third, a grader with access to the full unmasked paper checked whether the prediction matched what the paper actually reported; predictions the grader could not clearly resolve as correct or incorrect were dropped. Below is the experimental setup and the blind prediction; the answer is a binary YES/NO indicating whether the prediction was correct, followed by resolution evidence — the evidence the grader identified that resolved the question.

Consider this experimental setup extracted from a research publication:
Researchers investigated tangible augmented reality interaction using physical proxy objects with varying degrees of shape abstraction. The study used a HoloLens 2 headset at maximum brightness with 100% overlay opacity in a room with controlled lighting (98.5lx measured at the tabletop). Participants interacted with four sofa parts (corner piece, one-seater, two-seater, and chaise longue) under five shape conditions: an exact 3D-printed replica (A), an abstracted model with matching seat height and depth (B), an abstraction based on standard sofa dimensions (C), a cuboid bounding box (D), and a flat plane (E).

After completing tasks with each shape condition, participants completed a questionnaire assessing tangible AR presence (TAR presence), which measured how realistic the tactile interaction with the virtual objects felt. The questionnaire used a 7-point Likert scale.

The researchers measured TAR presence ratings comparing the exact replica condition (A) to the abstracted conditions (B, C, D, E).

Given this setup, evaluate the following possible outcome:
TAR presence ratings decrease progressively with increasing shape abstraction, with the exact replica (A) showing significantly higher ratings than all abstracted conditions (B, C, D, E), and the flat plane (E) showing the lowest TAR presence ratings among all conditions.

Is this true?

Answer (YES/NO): NO